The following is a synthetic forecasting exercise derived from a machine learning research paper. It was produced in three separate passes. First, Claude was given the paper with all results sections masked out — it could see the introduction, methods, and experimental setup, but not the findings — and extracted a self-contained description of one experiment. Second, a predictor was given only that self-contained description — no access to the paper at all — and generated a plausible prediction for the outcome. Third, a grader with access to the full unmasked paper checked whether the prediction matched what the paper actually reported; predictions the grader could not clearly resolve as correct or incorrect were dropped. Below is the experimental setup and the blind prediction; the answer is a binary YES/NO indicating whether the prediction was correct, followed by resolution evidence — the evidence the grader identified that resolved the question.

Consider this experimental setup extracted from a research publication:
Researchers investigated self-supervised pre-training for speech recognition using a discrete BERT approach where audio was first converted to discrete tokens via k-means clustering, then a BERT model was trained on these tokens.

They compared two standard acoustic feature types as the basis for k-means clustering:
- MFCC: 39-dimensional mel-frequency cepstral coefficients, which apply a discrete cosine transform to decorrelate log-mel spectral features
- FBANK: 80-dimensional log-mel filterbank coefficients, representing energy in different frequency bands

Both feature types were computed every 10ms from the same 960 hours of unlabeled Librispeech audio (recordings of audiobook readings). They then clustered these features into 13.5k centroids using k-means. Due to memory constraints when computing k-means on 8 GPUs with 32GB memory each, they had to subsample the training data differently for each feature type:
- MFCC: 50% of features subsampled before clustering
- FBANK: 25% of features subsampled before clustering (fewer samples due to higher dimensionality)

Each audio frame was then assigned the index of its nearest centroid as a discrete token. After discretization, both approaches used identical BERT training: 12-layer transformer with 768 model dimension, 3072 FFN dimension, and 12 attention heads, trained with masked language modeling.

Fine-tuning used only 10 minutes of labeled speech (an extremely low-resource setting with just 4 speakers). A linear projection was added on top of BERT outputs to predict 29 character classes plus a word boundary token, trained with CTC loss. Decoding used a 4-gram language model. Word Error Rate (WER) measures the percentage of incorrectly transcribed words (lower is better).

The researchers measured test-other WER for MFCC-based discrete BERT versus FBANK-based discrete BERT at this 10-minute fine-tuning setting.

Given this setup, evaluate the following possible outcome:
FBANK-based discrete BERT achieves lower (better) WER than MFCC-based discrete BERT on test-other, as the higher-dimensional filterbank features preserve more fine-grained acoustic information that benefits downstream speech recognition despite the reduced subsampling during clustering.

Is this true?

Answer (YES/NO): NO